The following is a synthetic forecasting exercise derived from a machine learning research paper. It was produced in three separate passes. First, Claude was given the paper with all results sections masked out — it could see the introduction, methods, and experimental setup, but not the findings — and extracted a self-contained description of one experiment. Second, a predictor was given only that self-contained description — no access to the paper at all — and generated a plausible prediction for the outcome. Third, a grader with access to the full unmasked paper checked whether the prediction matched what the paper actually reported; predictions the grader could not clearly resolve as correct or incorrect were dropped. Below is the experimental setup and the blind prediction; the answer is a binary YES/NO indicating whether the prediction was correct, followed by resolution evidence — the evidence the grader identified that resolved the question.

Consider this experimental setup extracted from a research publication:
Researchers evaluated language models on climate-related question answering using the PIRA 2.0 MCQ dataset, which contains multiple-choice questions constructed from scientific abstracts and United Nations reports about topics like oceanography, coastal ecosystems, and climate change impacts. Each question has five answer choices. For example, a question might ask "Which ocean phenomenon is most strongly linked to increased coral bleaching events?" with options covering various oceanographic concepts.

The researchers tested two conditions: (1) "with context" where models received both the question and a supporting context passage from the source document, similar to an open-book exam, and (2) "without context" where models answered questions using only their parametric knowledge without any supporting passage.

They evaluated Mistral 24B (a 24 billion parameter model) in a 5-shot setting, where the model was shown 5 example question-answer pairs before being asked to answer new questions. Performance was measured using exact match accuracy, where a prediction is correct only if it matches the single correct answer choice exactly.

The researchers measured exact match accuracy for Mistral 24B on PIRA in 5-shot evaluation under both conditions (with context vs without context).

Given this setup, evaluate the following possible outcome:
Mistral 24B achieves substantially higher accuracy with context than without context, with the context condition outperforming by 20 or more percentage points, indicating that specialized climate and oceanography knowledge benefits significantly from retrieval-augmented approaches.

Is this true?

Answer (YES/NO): NO